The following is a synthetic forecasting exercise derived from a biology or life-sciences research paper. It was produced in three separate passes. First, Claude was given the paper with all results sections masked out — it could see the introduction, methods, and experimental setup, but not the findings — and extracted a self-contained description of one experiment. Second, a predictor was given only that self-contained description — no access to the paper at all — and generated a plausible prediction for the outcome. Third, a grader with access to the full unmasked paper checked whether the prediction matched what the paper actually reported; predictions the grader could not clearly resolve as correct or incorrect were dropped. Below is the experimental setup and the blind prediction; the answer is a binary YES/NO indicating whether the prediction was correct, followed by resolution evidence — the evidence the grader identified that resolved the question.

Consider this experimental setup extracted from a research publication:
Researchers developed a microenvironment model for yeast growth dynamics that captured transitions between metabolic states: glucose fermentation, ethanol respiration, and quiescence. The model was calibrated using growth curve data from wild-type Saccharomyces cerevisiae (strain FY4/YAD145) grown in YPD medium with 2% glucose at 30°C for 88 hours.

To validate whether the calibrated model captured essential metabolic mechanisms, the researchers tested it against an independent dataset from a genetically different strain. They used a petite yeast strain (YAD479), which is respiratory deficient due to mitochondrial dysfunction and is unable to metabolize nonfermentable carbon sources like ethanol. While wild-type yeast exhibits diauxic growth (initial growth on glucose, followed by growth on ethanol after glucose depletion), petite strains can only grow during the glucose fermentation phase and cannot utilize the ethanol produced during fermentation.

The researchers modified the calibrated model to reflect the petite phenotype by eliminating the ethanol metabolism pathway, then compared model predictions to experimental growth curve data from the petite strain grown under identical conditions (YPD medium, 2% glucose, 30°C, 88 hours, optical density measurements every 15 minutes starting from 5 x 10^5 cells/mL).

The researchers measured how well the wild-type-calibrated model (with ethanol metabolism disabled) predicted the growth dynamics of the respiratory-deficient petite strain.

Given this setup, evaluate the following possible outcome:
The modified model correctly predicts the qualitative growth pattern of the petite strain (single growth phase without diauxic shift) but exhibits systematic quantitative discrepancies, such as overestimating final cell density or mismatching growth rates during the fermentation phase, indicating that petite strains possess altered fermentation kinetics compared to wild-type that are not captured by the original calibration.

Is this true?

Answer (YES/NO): NO